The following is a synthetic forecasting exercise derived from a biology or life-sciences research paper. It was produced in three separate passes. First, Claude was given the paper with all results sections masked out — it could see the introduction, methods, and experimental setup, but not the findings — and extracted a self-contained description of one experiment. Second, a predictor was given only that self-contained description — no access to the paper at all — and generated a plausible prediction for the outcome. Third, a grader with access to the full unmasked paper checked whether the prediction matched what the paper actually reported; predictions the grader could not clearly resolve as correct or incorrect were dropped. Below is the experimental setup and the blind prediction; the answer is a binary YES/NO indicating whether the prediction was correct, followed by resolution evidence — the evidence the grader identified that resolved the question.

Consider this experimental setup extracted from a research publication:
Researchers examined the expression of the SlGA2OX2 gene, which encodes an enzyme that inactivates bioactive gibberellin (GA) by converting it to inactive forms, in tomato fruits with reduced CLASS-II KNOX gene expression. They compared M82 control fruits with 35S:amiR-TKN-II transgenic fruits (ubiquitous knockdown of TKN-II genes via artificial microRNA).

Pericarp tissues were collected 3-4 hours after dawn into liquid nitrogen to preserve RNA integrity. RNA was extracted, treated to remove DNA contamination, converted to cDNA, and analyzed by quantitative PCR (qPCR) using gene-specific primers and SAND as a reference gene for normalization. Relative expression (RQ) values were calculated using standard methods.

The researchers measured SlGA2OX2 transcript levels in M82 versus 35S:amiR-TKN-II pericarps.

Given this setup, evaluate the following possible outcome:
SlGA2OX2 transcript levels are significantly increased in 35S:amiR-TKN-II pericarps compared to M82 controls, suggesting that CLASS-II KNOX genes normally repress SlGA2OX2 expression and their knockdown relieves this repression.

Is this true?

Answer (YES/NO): YES